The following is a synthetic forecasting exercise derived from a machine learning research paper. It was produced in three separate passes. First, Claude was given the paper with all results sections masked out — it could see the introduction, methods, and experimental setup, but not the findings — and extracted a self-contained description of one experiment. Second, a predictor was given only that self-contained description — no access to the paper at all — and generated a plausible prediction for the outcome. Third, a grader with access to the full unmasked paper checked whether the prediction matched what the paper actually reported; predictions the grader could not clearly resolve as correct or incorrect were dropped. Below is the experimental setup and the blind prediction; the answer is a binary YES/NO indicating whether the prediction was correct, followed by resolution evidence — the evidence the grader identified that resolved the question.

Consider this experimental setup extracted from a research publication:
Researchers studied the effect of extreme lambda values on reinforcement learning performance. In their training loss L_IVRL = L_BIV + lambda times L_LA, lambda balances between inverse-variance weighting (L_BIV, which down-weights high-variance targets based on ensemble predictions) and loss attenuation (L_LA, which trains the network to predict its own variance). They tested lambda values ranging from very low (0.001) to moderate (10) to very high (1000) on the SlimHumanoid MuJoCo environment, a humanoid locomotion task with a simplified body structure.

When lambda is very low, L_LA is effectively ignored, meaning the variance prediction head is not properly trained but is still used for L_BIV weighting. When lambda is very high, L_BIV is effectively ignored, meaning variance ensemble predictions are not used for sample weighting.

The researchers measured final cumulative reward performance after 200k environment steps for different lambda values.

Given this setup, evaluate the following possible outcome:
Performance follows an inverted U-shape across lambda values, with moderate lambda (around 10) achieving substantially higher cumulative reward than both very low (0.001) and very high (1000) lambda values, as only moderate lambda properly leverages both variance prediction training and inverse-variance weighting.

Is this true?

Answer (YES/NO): NO